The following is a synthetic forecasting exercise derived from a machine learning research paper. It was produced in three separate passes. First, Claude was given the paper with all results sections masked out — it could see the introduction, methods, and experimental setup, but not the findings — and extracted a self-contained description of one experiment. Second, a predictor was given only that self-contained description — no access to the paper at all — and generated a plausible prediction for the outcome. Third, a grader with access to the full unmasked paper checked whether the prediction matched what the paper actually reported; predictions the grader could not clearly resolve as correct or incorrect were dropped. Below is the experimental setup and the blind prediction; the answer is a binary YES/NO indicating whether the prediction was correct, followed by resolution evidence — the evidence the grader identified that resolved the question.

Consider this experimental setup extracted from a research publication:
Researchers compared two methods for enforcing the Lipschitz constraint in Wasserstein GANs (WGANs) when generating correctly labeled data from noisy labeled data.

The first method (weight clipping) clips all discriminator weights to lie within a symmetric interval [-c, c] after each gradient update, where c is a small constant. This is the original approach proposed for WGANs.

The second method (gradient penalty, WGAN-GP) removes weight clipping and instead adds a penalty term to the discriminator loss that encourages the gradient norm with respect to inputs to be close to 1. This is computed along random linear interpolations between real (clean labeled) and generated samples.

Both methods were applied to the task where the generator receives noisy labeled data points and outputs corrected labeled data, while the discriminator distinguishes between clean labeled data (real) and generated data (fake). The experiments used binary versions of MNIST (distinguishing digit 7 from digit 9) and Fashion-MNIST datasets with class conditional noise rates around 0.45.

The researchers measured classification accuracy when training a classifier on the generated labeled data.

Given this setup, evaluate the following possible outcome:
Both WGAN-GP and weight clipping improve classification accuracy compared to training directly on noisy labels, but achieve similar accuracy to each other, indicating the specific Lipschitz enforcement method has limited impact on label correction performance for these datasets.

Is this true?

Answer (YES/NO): NO